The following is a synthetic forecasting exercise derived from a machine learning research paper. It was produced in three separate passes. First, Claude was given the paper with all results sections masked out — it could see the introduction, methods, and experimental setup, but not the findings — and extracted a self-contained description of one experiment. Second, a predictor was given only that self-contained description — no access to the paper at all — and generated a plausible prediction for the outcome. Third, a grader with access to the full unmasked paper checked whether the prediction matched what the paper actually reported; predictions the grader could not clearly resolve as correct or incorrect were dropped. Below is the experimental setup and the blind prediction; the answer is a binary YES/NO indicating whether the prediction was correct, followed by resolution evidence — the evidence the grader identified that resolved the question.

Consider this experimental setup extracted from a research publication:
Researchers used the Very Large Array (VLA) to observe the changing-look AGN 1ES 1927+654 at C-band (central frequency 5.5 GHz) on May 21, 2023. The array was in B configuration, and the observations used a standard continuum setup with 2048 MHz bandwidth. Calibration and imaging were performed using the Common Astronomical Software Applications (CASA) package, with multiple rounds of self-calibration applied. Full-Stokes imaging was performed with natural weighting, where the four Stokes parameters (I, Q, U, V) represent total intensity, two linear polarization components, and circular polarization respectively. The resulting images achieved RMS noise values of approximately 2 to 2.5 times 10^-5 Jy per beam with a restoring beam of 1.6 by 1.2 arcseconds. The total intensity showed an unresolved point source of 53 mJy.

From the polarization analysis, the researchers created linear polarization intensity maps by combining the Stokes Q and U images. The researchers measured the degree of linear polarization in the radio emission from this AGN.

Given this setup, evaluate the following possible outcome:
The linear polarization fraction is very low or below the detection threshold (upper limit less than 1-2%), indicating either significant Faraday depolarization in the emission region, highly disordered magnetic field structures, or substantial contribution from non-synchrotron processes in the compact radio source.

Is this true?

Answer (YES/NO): YES